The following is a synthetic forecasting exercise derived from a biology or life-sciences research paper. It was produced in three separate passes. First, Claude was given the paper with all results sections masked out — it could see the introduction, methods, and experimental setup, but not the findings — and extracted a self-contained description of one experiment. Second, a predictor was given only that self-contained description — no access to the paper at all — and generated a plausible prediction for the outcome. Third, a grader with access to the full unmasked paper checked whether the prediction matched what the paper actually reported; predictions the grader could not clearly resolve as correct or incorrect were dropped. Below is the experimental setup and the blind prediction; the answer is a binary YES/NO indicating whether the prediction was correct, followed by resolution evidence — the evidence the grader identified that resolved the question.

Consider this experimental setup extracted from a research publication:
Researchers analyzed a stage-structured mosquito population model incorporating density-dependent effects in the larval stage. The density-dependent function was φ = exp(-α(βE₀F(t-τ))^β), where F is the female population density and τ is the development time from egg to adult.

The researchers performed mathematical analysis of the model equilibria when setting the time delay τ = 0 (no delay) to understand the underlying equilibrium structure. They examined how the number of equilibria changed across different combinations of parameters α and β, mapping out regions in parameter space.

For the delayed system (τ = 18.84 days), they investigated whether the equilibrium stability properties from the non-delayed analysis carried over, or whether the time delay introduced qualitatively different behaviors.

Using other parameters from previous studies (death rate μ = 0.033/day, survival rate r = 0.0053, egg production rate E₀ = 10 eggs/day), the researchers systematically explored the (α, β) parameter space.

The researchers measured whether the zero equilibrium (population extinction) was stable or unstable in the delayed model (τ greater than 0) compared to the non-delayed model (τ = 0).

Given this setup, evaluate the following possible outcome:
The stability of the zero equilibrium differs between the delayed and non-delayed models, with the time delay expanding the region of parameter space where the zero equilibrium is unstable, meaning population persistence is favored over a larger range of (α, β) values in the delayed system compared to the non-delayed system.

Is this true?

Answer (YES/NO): NO